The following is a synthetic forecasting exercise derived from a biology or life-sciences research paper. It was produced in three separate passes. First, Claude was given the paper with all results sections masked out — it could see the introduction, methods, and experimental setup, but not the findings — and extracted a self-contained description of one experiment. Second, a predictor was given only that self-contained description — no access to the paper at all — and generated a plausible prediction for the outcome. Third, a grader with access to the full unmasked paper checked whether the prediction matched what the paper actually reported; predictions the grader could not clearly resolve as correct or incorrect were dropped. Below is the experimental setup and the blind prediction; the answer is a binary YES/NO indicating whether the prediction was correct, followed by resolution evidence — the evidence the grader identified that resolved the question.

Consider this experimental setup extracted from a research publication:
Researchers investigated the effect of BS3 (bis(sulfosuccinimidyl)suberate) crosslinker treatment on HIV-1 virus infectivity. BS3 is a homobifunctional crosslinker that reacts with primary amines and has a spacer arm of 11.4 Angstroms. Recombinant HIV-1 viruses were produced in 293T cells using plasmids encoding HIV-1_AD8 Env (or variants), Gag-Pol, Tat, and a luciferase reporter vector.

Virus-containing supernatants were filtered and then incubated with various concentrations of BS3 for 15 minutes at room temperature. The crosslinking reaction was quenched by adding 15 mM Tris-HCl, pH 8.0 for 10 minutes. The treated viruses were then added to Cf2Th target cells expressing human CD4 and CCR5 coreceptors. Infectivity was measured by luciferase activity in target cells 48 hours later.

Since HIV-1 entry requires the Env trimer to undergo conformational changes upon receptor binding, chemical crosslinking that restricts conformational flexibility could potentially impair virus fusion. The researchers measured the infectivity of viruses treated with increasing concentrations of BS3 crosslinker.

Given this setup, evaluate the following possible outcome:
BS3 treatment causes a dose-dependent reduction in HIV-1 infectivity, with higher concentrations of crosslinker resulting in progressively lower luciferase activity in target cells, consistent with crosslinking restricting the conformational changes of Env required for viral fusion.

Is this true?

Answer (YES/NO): YES